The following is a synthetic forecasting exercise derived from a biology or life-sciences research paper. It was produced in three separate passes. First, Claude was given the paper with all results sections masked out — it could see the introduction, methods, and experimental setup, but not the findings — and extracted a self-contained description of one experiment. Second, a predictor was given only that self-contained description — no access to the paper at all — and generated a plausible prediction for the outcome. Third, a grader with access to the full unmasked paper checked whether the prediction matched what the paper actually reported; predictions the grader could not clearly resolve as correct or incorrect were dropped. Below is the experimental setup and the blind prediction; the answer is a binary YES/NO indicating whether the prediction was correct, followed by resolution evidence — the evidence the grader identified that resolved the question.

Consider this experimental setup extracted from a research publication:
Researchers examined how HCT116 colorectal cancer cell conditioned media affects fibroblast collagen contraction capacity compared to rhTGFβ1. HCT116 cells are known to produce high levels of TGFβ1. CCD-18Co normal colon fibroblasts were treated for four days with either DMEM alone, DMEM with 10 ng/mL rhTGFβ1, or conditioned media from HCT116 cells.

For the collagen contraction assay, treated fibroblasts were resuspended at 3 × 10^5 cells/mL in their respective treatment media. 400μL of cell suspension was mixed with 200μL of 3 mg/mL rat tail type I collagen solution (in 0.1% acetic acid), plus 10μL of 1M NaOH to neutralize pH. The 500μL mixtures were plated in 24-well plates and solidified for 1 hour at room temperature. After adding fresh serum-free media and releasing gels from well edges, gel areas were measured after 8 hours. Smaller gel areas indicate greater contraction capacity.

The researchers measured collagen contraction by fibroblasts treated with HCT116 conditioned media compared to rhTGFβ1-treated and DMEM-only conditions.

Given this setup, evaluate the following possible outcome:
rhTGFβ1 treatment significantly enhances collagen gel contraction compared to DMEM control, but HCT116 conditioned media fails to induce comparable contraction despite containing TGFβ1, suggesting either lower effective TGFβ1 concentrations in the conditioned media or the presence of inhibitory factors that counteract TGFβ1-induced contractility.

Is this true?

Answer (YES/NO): YES